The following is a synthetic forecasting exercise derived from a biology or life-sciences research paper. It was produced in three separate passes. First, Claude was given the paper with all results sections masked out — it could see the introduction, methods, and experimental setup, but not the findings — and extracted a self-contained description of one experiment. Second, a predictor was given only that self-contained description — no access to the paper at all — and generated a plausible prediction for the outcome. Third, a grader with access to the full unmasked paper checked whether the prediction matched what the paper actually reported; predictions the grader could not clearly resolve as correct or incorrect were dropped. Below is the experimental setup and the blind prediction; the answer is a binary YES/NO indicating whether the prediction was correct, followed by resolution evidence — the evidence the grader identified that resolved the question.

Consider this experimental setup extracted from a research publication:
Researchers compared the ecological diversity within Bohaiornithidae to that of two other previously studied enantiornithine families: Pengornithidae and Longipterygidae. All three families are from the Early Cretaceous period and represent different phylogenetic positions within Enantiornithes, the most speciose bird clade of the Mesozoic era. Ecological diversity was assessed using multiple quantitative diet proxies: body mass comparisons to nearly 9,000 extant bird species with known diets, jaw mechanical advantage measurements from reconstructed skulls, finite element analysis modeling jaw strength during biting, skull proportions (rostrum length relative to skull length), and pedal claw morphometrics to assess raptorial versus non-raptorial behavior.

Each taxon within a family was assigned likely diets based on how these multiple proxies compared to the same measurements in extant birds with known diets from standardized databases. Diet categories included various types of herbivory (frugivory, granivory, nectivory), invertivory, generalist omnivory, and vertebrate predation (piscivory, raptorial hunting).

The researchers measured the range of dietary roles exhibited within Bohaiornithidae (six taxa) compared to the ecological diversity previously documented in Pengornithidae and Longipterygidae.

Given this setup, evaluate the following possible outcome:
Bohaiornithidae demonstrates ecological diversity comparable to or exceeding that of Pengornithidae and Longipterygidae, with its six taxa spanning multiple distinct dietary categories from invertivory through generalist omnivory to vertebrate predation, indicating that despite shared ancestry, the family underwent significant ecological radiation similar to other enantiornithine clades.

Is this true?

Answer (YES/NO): NO